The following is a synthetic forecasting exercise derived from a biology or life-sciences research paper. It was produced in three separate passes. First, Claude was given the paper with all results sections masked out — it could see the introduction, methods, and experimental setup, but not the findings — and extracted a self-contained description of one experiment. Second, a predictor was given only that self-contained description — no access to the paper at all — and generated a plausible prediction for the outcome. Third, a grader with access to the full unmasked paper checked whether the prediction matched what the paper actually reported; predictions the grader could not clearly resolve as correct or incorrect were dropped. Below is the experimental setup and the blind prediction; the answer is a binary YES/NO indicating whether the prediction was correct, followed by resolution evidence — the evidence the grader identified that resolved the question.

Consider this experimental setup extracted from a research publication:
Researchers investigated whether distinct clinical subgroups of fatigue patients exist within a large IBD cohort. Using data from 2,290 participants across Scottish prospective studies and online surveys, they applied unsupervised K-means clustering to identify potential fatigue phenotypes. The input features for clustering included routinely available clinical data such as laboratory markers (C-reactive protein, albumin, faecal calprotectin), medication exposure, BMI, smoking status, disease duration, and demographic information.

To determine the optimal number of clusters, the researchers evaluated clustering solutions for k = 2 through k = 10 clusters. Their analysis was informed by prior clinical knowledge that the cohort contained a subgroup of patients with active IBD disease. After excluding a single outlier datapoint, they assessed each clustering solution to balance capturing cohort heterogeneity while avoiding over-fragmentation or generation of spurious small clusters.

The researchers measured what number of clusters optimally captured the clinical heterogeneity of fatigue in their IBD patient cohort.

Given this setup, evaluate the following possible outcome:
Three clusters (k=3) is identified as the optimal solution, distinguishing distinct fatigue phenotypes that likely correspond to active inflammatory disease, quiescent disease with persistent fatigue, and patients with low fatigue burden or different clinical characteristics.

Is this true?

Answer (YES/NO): NO